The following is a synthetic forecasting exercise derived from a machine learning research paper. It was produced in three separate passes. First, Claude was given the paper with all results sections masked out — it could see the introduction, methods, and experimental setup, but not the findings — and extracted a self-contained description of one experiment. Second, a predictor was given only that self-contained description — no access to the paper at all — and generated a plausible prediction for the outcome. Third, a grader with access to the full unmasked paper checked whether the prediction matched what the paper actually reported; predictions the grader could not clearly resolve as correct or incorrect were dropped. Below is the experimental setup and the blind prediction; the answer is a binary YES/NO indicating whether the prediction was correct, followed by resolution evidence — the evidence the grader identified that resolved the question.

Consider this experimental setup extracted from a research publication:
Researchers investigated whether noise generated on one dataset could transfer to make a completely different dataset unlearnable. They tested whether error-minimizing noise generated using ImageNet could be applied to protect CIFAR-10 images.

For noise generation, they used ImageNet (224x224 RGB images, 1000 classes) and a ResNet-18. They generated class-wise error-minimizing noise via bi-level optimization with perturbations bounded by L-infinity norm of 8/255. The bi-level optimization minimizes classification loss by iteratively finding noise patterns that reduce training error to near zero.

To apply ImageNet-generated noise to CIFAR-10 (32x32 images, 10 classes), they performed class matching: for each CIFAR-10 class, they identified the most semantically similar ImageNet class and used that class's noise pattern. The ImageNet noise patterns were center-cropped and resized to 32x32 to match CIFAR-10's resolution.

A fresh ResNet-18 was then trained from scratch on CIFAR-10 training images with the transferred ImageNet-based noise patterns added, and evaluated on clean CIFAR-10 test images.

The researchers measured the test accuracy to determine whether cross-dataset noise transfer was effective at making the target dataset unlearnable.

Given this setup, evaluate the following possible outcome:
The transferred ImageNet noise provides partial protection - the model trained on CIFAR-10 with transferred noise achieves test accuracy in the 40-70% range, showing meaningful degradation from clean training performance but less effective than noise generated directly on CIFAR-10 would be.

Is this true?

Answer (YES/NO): NO